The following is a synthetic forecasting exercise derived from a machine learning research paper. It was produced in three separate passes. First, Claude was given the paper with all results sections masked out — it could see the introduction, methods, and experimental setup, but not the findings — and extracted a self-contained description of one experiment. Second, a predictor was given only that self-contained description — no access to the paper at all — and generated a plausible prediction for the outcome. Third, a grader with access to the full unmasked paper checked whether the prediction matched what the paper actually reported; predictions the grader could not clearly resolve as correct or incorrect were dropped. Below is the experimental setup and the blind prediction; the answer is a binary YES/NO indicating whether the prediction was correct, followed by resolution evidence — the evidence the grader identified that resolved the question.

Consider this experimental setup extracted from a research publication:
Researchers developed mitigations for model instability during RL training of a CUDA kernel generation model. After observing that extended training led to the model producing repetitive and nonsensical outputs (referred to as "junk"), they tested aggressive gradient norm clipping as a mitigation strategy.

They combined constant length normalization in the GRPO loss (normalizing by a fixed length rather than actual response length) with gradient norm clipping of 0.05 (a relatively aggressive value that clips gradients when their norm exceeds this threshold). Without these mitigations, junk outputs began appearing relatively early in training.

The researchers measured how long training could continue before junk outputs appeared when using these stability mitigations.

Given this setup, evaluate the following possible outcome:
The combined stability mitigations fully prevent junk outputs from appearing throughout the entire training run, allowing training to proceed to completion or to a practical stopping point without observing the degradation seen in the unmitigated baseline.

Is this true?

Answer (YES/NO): NO